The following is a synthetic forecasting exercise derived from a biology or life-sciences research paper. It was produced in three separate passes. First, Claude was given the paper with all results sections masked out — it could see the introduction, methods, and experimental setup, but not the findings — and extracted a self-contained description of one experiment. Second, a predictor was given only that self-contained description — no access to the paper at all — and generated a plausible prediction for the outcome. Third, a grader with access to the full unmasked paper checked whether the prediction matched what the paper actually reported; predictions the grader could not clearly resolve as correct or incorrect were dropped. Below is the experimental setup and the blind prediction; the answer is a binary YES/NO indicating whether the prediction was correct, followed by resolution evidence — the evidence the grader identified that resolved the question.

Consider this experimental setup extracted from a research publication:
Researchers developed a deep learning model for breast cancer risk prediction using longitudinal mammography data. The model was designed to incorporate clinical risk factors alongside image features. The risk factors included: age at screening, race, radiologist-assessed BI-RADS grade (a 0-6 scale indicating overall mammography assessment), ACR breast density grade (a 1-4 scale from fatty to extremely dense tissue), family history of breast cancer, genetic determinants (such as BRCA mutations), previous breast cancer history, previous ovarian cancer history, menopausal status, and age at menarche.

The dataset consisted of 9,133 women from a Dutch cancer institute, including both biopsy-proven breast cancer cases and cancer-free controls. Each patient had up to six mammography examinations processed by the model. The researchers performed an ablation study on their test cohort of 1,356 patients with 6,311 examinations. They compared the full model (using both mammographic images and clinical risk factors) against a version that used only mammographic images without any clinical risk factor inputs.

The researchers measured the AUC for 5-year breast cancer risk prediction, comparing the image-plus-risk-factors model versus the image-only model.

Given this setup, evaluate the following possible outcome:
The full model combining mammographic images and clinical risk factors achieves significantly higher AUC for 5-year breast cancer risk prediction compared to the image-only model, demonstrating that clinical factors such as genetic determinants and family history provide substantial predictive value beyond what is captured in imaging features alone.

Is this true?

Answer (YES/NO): YES